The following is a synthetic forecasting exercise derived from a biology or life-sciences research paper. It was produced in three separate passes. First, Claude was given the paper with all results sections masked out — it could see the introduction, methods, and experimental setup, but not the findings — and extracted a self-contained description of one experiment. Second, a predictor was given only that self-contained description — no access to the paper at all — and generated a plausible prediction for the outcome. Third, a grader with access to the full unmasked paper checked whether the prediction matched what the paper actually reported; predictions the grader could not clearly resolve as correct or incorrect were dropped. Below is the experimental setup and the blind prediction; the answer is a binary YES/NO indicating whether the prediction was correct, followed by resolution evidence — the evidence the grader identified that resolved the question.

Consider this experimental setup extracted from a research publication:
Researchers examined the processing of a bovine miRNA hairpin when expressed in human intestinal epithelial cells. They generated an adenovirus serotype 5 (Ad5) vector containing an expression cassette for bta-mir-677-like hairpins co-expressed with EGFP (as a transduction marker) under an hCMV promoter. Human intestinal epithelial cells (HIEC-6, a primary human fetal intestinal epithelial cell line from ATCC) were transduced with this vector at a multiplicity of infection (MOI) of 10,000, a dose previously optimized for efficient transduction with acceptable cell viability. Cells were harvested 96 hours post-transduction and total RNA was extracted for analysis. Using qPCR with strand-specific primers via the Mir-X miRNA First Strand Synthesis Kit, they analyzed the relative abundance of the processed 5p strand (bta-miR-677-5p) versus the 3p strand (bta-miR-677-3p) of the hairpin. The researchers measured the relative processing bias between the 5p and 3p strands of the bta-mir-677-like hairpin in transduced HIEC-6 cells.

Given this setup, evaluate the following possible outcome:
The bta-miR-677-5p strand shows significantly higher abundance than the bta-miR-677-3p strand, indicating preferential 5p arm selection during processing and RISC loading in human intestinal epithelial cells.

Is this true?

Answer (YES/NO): YES